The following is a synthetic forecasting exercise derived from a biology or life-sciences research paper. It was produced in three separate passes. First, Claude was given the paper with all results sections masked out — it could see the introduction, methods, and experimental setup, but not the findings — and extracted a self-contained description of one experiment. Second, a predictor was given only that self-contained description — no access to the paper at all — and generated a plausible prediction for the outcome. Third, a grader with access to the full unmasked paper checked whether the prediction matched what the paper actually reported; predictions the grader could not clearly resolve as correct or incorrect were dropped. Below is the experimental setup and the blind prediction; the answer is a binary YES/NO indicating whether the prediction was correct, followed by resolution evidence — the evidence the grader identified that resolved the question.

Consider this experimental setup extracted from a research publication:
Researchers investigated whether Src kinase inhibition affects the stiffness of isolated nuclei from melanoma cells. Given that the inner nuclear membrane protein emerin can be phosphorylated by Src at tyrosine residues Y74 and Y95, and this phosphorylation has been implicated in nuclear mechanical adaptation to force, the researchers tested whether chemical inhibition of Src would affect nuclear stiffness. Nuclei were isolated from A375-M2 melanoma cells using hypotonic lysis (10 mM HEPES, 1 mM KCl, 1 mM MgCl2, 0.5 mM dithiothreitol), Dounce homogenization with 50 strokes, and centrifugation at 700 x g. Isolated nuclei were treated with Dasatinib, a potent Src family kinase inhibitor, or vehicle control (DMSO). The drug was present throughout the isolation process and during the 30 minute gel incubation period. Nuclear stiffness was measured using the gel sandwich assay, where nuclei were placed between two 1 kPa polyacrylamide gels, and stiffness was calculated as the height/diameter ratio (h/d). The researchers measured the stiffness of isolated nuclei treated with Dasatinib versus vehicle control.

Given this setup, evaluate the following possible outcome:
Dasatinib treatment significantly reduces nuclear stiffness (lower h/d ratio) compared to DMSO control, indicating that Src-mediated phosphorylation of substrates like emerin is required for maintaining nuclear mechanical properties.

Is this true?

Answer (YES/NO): YES